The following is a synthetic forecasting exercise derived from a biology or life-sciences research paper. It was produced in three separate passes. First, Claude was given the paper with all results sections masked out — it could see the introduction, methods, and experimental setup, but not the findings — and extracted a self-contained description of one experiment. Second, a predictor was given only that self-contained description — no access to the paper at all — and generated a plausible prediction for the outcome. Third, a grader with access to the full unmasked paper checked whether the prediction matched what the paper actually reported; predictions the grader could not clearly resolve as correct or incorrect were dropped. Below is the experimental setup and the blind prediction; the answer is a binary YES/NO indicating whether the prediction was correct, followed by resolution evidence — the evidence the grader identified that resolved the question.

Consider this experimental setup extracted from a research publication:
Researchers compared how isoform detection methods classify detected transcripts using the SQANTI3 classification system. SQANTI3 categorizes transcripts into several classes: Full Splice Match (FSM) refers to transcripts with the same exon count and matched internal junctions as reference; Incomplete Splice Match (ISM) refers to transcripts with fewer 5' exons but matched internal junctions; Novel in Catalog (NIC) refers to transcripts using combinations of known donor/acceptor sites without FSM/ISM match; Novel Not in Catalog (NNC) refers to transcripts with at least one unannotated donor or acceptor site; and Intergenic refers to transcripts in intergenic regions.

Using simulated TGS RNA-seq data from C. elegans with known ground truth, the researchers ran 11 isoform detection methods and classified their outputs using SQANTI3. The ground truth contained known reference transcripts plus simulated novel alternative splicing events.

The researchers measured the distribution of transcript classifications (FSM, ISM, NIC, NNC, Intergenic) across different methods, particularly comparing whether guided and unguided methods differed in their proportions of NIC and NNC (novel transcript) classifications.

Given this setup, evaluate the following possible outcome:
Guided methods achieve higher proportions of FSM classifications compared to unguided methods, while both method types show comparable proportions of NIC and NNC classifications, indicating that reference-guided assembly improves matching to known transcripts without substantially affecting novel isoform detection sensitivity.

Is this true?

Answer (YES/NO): NO